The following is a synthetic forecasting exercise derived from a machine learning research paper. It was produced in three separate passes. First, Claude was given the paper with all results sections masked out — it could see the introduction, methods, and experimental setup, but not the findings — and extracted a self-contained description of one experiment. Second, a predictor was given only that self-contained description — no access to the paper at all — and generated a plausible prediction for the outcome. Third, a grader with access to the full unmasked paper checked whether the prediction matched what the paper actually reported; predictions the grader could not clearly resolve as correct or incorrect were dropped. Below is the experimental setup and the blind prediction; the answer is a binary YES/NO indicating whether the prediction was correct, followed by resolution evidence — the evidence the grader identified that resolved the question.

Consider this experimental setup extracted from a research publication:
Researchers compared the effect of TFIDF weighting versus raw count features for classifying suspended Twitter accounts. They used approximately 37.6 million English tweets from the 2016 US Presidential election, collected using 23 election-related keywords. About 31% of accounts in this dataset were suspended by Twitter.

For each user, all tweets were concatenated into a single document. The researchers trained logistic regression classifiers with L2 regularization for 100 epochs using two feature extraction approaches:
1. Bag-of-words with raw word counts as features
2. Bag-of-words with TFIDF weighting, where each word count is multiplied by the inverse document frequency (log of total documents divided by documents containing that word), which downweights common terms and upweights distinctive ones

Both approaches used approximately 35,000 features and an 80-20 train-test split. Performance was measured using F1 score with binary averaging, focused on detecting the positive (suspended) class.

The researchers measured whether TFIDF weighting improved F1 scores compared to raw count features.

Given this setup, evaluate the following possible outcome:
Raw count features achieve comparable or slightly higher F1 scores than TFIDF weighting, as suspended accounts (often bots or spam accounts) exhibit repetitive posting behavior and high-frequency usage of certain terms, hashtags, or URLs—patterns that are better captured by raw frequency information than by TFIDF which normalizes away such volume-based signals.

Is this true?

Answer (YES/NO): YES